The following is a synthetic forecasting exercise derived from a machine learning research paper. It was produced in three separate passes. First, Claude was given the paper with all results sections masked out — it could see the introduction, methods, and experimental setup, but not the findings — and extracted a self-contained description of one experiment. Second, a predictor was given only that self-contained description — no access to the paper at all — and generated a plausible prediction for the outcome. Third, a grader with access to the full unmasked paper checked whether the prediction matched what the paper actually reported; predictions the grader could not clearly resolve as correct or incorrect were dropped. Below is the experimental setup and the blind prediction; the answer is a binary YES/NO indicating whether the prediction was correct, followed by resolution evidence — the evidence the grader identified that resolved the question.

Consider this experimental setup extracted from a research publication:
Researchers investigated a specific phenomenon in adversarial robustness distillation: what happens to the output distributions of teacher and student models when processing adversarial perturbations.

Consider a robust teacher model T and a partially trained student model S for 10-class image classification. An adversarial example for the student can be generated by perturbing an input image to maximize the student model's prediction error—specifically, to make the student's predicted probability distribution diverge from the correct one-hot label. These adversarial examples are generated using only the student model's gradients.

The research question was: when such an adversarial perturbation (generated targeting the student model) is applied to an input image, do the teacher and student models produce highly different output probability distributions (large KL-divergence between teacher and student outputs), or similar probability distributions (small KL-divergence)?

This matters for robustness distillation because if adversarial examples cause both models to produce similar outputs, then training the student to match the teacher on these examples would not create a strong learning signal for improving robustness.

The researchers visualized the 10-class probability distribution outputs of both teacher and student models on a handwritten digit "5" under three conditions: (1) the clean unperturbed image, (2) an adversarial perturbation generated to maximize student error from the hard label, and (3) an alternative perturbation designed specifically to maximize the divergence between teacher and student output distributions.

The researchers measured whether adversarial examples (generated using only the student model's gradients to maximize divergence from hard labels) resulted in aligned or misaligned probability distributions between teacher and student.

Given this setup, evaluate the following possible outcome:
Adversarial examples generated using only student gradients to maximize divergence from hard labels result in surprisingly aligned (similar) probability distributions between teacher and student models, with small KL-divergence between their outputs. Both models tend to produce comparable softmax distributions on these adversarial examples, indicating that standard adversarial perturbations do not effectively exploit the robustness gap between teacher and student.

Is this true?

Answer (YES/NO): YES